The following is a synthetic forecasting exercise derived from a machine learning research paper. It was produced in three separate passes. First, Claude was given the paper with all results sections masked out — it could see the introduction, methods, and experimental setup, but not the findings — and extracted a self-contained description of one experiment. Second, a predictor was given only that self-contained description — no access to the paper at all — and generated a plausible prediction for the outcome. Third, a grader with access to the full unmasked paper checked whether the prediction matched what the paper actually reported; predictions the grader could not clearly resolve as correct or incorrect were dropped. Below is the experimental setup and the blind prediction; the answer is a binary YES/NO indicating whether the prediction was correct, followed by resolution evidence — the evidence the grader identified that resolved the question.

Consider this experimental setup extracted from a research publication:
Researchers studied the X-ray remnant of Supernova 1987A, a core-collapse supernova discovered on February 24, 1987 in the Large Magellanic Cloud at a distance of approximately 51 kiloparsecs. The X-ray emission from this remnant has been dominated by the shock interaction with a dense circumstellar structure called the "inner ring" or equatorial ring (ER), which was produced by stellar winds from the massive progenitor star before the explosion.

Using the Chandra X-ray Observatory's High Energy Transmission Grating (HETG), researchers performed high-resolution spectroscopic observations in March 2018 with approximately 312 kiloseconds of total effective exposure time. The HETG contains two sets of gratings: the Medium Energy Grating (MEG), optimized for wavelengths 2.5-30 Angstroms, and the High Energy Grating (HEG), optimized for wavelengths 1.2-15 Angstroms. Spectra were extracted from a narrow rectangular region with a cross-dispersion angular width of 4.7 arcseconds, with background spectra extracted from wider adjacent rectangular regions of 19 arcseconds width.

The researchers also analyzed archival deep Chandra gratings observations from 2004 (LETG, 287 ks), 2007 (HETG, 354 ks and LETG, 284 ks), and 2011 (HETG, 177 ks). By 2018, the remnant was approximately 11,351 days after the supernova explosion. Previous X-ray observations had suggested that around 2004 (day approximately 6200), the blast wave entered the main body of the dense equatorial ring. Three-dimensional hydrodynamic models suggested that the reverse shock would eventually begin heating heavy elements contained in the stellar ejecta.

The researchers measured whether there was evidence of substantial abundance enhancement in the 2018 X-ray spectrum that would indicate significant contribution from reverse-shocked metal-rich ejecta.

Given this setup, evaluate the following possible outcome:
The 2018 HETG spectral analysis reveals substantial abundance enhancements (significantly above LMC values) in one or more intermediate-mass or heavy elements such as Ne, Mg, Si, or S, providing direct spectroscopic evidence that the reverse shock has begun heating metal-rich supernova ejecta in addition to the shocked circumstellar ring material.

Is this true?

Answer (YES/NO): NO